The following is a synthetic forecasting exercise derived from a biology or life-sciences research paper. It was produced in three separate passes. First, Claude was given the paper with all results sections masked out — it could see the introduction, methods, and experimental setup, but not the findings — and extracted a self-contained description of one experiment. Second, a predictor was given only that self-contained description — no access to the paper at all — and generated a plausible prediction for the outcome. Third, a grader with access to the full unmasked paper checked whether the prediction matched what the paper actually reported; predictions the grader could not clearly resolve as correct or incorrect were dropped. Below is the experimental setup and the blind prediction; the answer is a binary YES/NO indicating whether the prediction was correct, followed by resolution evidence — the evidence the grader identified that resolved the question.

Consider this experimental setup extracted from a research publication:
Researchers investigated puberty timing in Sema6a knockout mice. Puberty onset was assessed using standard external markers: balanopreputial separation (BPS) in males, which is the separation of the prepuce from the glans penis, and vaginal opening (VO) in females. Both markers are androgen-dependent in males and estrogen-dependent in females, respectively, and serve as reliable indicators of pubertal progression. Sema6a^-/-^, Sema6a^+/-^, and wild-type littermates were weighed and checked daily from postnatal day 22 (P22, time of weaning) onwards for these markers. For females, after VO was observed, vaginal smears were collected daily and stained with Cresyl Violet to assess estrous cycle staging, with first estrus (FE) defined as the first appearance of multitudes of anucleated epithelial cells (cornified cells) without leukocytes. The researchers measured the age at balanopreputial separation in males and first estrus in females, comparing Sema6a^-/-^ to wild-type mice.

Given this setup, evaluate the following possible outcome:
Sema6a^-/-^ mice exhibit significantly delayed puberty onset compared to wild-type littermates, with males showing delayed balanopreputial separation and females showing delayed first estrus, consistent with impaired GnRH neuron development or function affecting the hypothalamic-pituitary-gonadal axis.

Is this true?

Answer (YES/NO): YES